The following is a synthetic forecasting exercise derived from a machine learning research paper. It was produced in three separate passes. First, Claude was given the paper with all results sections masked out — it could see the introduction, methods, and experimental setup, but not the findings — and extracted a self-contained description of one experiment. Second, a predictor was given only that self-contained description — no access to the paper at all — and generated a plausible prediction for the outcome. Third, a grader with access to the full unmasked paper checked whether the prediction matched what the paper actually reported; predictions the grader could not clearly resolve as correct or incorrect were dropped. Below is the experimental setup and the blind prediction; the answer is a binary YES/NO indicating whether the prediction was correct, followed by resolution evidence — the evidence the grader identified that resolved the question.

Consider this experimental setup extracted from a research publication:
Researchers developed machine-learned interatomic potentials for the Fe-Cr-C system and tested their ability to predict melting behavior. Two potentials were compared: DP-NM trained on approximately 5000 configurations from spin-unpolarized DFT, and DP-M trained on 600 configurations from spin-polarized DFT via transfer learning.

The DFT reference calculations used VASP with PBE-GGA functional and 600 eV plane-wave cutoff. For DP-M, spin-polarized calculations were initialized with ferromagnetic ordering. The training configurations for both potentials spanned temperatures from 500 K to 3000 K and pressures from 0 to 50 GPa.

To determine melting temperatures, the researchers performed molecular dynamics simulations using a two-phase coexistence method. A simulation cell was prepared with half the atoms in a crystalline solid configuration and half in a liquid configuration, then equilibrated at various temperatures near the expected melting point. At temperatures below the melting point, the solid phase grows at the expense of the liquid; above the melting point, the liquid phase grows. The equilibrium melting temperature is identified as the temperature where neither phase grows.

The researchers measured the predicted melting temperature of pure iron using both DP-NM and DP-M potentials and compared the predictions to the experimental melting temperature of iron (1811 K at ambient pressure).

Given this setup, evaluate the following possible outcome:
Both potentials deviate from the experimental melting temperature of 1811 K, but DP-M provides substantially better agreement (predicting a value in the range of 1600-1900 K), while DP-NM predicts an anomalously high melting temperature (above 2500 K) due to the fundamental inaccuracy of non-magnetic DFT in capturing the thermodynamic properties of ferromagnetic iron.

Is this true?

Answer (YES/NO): NO